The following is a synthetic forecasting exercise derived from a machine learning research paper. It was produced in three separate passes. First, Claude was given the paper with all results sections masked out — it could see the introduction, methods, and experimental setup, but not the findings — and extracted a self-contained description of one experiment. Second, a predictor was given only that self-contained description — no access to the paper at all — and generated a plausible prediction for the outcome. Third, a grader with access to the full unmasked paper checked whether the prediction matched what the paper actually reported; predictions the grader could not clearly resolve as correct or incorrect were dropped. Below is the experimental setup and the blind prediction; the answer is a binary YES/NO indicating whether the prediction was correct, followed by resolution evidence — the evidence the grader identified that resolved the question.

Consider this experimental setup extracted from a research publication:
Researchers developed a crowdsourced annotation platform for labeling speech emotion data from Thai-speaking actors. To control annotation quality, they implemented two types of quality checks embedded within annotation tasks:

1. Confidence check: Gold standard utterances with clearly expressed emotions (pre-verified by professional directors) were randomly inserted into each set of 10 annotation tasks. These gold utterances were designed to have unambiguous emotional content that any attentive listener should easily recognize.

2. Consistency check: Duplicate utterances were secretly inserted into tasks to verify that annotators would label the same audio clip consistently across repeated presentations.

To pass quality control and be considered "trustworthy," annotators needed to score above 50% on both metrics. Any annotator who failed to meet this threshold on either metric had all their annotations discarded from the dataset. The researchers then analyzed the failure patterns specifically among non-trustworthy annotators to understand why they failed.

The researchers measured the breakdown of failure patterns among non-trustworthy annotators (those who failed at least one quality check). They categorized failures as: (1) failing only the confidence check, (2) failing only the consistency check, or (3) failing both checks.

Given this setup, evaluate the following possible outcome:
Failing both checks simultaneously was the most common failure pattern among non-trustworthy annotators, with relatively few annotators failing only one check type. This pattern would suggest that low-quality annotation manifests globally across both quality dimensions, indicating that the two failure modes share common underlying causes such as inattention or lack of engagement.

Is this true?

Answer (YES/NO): NO